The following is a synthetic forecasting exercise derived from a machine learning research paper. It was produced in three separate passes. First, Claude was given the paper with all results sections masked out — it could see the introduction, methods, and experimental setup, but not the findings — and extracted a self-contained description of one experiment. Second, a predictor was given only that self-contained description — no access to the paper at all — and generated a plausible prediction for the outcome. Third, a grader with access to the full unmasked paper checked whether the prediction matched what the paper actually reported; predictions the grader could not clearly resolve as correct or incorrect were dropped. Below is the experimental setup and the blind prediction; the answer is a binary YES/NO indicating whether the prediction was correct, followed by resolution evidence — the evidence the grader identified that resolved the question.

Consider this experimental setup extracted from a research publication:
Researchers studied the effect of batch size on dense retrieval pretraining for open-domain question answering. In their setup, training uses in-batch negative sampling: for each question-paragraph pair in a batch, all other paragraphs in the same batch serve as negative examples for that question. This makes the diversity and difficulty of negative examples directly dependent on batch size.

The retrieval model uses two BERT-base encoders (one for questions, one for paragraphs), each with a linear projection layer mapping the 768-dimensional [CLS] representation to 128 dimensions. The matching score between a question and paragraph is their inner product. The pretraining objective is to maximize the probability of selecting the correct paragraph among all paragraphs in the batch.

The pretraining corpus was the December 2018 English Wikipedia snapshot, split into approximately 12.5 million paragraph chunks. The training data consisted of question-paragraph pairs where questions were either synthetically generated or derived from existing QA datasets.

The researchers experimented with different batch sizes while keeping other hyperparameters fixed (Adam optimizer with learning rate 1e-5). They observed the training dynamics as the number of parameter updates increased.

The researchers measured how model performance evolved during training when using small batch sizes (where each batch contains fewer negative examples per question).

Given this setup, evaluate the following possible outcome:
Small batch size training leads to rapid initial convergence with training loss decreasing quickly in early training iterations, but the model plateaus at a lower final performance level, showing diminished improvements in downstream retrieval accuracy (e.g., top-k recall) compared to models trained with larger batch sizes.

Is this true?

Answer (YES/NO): YES